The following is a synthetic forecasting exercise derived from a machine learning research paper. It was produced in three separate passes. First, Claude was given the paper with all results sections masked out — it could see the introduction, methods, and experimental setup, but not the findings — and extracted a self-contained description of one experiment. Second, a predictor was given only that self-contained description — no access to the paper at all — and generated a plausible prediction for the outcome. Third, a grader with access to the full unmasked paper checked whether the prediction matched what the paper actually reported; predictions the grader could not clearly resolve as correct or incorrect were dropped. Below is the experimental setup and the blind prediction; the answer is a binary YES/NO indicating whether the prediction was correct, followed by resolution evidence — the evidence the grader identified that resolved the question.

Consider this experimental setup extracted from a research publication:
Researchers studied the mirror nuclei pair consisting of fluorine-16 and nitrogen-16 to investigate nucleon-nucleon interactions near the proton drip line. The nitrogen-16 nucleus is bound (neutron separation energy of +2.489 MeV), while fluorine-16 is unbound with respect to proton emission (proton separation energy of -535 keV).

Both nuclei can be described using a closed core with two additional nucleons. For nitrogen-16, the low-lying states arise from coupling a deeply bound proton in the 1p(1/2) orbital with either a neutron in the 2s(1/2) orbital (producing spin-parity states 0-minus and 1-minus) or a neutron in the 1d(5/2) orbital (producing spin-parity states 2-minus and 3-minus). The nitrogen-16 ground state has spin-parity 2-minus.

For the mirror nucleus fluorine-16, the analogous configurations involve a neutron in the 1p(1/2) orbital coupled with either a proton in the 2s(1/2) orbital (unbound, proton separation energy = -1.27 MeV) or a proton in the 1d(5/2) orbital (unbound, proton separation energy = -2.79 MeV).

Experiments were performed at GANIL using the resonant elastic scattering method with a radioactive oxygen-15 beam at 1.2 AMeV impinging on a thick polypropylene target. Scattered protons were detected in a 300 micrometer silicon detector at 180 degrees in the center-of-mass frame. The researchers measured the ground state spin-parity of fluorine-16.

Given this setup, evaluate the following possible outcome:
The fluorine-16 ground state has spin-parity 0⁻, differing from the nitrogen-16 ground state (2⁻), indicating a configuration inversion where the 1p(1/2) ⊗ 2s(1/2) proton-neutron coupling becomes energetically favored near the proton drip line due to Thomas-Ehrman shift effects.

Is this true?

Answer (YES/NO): YES